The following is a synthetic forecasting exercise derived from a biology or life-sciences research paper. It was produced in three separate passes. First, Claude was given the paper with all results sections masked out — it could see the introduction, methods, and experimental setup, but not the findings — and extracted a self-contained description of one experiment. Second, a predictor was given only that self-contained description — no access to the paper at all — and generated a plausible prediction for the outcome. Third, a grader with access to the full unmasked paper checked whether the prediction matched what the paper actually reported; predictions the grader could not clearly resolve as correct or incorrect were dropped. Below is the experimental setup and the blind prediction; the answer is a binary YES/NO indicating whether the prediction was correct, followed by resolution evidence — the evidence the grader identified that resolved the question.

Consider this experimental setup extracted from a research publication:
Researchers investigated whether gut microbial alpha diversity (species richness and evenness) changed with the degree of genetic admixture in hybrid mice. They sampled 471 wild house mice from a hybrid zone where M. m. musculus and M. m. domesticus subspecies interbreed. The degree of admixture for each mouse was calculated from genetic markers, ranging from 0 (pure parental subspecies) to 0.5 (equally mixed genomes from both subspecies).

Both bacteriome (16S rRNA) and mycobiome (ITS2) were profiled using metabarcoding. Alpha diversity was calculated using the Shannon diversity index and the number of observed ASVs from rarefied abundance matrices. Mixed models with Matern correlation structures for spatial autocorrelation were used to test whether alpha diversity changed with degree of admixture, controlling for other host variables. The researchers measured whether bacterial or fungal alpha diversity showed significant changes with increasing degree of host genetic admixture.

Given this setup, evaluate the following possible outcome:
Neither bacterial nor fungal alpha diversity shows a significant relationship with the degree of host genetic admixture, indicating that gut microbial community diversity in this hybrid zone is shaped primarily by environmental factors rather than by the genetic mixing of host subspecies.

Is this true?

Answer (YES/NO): YES